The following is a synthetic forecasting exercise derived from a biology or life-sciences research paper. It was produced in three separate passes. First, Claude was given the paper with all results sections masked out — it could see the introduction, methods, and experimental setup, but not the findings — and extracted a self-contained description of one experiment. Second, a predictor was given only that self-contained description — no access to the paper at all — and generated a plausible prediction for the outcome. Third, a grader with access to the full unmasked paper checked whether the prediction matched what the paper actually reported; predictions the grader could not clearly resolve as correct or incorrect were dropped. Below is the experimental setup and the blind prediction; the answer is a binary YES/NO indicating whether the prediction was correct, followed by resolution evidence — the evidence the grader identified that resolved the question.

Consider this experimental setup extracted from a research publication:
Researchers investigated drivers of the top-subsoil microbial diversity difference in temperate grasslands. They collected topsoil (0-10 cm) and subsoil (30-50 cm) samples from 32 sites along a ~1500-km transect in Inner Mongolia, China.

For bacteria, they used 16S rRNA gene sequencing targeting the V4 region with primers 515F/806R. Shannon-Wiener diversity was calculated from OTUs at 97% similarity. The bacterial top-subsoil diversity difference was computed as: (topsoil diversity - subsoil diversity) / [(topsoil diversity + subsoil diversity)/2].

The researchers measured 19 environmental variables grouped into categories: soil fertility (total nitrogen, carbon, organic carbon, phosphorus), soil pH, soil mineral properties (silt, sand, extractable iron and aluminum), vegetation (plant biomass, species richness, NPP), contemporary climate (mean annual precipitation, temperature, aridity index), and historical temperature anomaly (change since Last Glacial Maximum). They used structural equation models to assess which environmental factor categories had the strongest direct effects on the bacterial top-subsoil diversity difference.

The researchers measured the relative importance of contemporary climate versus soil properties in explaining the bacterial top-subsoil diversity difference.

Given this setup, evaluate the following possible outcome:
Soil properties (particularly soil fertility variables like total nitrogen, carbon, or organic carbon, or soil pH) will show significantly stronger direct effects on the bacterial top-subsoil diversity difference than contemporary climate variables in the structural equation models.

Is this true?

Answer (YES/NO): YES